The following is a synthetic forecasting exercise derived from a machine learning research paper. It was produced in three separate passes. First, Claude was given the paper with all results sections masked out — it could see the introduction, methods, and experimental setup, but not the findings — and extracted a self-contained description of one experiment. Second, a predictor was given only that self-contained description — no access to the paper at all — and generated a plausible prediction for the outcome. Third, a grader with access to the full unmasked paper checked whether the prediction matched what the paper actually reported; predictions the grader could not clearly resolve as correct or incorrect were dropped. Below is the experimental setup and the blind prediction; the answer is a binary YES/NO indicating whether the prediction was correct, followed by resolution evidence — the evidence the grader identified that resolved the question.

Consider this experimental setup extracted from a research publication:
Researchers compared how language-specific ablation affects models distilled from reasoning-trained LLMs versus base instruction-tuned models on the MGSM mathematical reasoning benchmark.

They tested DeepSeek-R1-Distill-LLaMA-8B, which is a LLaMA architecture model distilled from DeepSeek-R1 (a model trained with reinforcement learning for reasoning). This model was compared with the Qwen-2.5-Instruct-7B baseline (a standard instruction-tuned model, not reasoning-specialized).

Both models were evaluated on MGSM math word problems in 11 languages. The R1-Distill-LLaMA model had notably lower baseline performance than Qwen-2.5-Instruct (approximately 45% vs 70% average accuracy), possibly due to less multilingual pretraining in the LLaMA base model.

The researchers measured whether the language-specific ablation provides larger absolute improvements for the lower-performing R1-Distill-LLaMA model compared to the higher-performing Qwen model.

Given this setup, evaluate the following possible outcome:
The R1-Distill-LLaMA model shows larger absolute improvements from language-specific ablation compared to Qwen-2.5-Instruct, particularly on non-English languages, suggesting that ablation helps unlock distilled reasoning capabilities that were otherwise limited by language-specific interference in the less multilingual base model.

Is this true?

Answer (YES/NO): YES